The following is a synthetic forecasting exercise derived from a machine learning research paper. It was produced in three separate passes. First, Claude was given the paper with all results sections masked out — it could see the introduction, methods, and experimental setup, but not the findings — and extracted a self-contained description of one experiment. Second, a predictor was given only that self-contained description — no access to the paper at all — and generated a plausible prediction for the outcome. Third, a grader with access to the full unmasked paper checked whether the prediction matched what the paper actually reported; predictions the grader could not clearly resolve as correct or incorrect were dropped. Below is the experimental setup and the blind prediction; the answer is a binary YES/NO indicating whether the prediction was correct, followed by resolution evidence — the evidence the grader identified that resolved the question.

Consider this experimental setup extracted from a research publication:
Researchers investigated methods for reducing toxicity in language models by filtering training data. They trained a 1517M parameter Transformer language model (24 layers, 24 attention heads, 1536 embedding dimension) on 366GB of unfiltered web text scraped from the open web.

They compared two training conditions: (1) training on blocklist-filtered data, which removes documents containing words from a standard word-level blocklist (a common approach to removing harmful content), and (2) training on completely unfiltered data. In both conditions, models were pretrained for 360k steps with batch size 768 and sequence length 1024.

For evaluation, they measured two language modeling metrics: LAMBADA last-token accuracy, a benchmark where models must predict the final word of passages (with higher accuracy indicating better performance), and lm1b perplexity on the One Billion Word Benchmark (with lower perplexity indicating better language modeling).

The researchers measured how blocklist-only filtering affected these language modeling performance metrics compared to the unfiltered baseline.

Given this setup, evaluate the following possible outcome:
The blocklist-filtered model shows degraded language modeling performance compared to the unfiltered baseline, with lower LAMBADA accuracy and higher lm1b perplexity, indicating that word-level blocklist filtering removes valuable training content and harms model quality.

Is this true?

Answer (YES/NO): YES